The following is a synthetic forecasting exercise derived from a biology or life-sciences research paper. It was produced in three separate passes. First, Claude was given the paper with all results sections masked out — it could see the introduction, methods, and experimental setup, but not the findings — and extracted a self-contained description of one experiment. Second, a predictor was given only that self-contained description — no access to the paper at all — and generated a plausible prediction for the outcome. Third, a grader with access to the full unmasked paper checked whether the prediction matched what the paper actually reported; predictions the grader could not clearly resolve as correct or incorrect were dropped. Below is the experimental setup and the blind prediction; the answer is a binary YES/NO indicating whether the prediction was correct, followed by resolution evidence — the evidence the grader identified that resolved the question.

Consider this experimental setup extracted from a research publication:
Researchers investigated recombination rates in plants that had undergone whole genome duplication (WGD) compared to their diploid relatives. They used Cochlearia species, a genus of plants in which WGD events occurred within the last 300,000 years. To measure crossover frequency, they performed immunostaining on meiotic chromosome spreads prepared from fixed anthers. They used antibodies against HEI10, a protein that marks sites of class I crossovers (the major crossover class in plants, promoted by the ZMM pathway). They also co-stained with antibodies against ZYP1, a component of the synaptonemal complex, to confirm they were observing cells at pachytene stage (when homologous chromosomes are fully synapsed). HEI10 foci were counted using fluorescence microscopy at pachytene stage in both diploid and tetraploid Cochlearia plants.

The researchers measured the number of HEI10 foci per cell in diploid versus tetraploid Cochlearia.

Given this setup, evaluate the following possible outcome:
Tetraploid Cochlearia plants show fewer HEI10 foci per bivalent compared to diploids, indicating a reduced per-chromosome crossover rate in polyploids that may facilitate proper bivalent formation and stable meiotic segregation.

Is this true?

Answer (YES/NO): YES